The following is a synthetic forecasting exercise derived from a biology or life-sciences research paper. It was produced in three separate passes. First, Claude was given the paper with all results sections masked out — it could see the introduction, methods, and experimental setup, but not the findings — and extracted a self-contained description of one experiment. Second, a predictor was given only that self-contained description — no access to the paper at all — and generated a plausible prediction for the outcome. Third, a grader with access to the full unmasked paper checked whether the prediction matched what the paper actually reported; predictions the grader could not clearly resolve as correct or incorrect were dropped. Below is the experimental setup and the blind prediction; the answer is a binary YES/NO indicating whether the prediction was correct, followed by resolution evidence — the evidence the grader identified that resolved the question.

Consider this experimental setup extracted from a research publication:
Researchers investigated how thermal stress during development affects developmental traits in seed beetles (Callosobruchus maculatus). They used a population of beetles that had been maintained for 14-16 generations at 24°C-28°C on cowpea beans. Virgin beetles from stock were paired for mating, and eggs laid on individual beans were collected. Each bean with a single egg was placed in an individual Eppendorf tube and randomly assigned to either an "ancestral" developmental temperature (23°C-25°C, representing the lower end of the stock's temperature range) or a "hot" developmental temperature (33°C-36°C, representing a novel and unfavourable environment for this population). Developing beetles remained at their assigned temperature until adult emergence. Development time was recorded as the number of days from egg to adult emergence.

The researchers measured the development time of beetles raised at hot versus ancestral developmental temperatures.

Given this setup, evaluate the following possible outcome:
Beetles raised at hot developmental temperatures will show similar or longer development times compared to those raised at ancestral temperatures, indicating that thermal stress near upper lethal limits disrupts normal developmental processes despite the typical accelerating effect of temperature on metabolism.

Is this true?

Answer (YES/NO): NO